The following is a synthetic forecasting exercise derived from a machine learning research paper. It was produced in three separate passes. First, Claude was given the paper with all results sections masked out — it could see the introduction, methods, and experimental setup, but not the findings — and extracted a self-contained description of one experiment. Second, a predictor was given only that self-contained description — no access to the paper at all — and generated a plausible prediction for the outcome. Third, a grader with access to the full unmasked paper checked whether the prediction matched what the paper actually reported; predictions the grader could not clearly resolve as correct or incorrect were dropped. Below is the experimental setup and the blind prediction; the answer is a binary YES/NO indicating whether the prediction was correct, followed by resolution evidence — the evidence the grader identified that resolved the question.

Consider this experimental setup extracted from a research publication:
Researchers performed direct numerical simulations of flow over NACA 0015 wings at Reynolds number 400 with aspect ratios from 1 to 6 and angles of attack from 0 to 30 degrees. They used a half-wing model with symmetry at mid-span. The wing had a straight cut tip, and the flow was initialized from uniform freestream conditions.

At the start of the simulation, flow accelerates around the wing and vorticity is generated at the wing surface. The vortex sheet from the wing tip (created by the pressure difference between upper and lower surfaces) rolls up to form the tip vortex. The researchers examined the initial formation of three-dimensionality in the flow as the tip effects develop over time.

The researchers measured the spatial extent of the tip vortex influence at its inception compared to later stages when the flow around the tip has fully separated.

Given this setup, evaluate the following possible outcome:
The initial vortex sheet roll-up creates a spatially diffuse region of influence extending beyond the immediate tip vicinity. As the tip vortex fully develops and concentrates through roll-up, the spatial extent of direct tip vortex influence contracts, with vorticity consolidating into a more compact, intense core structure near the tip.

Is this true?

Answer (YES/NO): NO